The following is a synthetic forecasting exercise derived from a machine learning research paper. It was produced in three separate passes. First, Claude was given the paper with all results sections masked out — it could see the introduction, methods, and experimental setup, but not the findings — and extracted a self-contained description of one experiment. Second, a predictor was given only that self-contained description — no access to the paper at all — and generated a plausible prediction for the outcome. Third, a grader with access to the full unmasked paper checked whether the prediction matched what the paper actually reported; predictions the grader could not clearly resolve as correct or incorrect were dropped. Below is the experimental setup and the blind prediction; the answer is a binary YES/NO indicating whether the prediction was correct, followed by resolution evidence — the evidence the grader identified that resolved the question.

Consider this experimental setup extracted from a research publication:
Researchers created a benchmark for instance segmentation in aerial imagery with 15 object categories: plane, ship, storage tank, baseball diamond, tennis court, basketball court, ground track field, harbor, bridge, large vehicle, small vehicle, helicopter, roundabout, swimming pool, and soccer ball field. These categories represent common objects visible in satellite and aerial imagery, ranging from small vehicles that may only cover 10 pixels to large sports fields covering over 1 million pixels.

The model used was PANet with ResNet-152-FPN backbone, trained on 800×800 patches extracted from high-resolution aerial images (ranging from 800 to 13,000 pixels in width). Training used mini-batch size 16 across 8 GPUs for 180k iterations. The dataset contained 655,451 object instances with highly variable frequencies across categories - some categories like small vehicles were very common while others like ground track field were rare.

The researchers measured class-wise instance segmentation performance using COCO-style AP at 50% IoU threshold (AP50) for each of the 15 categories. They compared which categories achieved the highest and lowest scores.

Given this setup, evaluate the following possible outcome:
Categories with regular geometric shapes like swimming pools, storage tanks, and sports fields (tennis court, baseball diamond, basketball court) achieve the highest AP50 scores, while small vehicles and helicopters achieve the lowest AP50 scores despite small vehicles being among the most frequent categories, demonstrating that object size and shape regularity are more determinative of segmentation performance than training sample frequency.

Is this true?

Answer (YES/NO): NO